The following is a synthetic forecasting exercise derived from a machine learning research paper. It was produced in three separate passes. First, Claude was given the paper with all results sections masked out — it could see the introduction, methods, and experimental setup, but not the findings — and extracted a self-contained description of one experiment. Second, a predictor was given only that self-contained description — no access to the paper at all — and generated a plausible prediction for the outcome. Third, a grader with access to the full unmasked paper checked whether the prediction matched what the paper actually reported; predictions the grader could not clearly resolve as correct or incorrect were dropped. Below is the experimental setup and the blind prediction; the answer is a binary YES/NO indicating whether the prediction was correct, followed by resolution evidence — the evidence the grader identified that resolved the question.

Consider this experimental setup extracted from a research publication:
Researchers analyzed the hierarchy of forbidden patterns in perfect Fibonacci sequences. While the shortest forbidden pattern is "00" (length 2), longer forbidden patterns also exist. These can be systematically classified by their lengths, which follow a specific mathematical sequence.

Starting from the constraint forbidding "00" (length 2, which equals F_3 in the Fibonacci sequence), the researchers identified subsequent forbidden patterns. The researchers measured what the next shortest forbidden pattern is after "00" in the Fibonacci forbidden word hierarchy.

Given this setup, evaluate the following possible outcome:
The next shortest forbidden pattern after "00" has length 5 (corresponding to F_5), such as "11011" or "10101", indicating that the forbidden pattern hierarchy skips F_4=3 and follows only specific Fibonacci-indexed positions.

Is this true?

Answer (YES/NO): NO